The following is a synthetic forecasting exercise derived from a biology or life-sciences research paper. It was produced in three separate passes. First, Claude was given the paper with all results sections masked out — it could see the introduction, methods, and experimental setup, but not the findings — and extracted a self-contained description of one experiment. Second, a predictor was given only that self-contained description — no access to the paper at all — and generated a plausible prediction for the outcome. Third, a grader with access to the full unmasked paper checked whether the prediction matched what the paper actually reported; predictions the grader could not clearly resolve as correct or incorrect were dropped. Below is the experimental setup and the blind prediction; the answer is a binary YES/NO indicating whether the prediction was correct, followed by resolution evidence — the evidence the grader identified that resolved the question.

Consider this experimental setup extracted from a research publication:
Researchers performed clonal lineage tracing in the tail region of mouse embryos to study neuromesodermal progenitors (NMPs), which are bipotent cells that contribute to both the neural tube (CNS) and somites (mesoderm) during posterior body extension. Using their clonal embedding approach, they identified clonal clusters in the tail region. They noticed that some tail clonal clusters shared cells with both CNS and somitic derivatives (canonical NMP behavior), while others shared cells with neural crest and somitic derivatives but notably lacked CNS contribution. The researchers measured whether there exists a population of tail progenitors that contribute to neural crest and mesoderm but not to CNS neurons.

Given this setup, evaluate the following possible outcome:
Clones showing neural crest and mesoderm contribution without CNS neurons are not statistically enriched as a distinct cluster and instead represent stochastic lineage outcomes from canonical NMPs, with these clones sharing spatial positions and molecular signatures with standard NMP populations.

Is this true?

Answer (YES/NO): NO